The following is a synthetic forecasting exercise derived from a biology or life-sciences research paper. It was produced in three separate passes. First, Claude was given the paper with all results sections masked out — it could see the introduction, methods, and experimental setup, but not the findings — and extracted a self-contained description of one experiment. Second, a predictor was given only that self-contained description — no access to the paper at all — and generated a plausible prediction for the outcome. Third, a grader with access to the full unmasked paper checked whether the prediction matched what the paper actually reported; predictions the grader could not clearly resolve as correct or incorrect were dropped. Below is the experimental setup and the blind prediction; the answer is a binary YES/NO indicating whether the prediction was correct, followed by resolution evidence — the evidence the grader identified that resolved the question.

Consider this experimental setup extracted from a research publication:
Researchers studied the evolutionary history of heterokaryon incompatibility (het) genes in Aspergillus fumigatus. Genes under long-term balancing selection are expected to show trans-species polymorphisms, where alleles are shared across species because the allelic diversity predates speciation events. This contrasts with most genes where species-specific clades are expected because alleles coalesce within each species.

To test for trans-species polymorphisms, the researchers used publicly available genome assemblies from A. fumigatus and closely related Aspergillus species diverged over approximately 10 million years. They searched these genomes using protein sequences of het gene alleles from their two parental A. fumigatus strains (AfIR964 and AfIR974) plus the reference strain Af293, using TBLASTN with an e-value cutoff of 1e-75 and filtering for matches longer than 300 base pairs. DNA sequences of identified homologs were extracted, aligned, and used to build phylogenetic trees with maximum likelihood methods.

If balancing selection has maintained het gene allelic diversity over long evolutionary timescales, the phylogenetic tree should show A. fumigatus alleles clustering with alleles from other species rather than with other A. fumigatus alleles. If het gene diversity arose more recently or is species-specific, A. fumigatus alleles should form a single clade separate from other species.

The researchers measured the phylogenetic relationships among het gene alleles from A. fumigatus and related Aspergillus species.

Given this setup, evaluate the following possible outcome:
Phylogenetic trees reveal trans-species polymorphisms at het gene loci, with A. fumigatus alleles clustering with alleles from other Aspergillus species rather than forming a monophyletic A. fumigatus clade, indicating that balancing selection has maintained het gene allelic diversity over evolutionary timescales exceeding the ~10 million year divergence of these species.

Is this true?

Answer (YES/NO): YES